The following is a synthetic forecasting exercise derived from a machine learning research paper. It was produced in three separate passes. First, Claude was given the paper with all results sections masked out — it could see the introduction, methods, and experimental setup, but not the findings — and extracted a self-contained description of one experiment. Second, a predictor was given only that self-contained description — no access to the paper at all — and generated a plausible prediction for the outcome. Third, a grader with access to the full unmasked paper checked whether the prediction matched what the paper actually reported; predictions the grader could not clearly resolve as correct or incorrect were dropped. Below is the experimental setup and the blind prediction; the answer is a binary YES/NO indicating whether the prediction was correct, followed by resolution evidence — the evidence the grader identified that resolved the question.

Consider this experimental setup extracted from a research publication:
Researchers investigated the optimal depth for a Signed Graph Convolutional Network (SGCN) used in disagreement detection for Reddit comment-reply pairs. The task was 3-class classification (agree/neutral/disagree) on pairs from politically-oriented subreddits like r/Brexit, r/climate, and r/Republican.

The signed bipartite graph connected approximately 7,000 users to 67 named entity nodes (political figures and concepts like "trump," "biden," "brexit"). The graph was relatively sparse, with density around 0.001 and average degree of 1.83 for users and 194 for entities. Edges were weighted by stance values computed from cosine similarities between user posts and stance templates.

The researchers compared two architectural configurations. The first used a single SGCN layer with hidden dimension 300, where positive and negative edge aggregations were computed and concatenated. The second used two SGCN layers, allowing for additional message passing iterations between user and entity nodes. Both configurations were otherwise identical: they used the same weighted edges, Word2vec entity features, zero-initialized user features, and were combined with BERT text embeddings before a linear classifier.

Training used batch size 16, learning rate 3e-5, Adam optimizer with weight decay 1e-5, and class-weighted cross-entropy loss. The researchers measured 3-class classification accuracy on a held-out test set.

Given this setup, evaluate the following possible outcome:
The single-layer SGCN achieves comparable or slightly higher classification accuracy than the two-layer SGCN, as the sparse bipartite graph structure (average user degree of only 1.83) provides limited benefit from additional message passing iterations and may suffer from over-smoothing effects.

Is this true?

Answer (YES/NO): YES